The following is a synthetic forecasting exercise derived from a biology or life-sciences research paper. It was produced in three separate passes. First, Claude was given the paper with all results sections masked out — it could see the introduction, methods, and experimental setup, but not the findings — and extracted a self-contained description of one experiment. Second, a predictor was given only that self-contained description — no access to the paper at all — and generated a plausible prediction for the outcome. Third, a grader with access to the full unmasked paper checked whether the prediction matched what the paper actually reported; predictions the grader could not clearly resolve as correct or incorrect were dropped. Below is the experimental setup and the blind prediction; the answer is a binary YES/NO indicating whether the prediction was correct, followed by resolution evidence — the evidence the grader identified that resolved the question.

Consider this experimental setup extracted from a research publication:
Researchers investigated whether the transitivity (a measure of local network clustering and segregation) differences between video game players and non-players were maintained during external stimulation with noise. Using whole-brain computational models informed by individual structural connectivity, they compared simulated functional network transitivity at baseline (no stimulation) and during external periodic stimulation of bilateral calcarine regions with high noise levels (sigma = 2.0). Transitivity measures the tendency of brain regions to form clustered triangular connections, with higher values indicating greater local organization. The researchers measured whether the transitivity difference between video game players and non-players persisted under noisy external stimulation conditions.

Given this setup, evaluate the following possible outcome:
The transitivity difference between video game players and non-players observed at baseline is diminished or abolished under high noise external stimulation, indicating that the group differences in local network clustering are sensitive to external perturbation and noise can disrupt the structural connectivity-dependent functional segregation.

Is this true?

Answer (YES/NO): NO